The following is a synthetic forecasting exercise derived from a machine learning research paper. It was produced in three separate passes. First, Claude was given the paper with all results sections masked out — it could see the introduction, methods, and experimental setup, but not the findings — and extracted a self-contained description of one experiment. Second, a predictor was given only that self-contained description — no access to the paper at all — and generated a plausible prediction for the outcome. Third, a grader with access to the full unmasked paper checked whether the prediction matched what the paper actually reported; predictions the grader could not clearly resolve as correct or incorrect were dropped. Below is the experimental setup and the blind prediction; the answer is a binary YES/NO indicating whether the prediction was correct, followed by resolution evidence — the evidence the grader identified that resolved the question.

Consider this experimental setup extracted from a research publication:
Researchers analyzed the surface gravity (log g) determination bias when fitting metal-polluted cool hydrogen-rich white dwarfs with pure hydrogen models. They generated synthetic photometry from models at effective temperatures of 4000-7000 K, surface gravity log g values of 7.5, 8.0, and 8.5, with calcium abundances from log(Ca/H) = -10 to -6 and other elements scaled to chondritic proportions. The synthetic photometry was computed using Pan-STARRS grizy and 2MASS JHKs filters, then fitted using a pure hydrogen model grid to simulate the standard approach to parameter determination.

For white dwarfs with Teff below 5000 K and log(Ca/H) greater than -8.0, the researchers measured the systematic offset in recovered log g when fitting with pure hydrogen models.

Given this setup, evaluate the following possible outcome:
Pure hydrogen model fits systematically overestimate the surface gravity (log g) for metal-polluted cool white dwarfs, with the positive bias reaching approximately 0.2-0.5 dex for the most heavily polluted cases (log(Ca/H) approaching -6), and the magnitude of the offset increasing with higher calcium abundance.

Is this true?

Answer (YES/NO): NO